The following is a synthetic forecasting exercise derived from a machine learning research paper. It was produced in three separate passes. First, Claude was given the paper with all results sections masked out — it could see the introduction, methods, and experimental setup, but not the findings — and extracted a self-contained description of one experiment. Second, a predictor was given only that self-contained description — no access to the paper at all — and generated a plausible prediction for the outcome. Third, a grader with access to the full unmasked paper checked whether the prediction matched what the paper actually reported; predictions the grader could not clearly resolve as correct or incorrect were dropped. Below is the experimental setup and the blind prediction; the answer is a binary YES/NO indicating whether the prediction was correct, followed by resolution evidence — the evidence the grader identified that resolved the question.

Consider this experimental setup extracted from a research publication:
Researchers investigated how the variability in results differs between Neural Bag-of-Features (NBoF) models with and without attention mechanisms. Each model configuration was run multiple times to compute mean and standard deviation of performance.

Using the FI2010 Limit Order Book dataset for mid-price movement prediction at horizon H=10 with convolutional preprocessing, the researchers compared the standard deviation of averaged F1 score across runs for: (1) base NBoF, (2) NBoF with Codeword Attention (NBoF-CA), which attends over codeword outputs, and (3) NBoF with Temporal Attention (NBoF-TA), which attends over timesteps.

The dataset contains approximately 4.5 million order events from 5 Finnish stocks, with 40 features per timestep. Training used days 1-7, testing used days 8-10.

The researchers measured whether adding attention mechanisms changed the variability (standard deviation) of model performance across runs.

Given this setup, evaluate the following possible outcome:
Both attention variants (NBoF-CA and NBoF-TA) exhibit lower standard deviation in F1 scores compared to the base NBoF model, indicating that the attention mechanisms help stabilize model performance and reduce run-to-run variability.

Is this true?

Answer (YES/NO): YES